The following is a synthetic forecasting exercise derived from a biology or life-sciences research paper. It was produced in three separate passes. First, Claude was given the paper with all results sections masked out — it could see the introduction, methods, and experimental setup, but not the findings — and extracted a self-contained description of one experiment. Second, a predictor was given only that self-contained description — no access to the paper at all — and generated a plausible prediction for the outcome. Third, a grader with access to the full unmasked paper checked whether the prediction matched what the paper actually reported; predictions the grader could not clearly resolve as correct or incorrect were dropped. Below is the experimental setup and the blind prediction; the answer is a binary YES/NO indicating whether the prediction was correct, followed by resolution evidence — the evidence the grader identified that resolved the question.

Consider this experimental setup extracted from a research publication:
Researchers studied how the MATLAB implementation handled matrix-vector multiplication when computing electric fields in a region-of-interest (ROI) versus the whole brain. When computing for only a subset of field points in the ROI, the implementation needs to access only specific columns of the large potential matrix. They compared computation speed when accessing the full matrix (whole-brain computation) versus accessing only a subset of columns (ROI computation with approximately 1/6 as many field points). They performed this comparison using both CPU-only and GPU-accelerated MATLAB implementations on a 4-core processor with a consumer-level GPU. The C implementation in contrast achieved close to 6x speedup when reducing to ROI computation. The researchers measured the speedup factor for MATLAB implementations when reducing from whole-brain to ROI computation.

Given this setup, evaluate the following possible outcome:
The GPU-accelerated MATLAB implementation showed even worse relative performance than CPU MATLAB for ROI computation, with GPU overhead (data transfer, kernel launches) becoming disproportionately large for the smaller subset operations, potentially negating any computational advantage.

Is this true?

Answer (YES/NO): NO